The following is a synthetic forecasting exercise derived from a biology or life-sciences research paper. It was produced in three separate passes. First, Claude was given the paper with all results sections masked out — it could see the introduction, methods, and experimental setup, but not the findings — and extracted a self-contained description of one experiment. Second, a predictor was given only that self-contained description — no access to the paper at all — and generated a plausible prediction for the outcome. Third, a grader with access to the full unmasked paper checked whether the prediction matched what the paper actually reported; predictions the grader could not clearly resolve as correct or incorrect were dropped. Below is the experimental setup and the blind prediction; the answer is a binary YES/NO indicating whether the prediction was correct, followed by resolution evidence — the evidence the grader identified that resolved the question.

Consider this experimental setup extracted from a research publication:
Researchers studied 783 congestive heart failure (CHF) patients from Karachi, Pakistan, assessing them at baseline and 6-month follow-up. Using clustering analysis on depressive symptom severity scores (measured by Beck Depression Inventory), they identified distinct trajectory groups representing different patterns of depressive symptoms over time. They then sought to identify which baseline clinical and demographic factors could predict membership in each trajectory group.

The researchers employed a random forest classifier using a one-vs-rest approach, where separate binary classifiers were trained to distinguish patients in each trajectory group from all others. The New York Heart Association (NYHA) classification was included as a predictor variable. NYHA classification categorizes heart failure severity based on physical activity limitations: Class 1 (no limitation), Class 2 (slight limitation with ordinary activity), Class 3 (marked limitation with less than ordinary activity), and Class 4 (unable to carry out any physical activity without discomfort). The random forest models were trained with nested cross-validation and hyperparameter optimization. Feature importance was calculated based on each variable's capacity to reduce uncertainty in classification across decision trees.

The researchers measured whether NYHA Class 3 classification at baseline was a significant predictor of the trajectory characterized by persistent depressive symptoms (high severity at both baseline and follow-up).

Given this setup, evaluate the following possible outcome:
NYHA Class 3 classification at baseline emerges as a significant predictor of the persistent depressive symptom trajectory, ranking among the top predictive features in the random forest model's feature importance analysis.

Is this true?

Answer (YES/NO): YES